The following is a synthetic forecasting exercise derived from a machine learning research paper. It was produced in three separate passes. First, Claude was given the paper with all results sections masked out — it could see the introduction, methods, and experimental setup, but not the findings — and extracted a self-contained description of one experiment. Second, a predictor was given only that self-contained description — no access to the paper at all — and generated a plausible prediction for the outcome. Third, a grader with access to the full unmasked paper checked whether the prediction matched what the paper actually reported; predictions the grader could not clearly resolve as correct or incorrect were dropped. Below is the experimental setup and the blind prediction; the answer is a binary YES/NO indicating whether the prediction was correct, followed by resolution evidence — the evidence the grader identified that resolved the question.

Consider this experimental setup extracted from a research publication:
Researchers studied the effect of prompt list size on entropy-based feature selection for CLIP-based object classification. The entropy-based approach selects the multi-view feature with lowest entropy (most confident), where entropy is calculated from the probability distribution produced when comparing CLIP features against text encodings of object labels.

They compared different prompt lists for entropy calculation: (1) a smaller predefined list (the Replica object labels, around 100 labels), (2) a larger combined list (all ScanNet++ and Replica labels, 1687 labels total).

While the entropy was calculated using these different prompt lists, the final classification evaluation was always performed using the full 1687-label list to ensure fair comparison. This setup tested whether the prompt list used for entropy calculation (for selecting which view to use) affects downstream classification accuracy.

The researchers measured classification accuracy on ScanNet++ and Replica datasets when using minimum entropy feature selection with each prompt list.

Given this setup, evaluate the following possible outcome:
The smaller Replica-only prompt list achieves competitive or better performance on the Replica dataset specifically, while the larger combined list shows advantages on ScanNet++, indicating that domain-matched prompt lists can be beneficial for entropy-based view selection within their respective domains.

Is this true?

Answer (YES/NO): NO